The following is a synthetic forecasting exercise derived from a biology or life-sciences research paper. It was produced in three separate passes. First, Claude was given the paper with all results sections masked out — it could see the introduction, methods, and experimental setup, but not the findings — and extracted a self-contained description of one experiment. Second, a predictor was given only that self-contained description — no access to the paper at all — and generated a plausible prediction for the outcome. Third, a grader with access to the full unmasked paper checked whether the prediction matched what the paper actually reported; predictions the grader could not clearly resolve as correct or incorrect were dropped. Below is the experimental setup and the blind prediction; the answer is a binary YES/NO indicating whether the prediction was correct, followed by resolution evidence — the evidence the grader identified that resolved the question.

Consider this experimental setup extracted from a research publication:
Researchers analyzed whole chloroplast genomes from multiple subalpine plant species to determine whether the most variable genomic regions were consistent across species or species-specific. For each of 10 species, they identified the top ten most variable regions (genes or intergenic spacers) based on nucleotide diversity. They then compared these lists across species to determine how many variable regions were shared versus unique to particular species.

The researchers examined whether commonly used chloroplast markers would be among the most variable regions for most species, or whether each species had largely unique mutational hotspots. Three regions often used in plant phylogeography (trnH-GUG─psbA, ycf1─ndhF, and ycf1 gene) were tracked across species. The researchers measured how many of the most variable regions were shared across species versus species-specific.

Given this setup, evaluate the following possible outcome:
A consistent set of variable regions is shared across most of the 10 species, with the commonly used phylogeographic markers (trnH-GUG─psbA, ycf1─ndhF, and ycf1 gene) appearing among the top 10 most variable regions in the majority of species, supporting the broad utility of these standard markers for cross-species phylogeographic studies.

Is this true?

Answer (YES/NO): NO